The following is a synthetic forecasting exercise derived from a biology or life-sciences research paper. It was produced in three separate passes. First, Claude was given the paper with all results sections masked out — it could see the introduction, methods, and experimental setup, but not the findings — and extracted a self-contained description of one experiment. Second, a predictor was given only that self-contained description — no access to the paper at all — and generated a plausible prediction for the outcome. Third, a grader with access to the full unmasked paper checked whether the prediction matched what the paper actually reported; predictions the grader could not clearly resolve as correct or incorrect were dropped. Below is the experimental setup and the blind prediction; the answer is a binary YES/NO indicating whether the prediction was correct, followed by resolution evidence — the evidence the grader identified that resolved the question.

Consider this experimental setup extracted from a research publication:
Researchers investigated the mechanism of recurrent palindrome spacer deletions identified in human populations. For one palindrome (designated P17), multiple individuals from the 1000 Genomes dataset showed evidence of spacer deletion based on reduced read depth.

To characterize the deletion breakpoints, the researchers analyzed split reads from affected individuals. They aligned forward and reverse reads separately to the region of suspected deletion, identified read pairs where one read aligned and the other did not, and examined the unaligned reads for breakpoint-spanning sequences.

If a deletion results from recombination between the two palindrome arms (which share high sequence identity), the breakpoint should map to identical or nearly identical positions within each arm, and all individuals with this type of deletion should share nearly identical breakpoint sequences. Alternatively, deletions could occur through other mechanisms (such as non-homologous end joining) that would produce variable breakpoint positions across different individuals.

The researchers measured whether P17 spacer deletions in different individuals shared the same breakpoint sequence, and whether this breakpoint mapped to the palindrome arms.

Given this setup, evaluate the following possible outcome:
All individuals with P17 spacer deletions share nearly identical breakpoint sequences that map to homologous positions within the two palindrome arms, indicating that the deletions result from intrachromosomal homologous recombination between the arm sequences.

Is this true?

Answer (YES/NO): NO